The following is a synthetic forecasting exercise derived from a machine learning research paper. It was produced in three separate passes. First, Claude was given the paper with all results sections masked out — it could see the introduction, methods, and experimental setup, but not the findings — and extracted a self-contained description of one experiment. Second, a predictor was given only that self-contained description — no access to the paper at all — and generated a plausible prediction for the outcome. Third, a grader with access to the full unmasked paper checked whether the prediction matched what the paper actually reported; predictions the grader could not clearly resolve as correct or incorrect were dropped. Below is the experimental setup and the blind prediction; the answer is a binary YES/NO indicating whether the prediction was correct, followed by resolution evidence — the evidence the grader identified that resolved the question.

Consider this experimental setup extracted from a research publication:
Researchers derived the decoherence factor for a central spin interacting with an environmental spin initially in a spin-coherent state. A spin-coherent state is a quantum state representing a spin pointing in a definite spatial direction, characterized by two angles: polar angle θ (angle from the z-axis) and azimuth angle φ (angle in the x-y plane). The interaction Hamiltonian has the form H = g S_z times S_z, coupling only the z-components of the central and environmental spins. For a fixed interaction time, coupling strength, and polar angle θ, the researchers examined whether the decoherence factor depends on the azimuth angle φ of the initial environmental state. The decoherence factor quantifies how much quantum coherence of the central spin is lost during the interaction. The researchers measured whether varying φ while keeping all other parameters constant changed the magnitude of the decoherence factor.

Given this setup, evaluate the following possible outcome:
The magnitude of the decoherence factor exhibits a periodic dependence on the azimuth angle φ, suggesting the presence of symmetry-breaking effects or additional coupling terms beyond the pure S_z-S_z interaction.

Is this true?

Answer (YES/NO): NO